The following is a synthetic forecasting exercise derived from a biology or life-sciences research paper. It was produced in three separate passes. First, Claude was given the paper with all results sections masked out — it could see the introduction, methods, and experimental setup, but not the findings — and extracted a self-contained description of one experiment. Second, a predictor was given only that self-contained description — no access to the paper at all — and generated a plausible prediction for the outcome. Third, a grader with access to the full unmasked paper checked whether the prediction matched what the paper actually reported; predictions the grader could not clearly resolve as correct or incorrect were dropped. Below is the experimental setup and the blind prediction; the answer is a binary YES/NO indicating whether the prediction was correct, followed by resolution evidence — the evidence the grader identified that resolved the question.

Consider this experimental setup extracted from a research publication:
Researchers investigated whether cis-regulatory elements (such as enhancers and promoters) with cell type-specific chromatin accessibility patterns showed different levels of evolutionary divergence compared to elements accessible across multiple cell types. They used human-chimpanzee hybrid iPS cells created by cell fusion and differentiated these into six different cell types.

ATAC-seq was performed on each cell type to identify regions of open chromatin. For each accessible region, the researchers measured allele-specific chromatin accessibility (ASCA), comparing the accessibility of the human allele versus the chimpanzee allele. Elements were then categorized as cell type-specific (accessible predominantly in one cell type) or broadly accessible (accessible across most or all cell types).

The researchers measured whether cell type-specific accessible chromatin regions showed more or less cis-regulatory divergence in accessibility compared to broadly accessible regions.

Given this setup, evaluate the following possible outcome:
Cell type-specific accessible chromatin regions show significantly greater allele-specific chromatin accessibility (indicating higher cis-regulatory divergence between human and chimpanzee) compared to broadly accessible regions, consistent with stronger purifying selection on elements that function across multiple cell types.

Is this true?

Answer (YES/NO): NO